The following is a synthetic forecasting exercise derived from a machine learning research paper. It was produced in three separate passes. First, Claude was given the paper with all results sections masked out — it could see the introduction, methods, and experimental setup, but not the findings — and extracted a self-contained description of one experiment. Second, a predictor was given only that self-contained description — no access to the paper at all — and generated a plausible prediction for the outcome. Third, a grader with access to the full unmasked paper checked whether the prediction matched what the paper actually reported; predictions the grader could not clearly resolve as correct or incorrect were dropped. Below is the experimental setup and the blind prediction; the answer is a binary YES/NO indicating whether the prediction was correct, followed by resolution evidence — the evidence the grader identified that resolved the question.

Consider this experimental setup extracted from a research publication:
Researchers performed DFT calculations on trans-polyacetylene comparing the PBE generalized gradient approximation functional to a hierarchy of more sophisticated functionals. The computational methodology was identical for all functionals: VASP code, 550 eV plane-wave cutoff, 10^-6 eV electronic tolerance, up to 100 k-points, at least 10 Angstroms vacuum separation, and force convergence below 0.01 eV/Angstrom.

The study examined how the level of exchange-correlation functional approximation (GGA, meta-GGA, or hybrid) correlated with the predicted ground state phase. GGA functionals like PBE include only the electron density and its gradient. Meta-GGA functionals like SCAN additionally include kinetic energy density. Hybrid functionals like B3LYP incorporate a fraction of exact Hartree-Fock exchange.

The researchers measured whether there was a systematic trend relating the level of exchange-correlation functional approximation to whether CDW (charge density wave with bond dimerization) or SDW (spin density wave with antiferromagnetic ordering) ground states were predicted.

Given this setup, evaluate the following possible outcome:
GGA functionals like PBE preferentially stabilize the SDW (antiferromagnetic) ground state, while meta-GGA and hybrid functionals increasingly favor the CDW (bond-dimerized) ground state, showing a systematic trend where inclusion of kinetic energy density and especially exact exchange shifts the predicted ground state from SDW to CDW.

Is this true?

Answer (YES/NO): NO